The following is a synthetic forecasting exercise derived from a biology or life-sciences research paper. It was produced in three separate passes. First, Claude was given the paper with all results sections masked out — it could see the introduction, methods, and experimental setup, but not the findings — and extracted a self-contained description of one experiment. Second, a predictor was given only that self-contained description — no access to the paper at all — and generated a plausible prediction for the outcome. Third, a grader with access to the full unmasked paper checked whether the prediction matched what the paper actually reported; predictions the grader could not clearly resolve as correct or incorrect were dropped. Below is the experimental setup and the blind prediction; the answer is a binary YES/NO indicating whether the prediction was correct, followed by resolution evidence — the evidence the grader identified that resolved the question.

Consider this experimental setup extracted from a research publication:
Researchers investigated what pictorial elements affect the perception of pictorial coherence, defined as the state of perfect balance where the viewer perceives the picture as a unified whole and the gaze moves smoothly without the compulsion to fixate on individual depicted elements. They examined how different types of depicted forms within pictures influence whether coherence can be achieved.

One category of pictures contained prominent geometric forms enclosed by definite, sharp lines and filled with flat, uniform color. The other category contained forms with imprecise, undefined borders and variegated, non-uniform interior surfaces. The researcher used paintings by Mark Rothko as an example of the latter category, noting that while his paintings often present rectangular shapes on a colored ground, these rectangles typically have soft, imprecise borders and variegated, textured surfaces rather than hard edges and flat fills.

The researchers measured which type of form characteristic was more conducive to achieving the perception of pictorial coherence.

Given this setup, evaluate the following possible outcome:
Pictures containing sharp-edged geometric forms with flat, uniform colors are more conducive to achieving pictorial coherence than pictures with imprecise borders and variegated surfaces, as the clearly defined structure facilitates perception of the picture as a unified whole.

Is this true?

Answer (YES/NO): NO